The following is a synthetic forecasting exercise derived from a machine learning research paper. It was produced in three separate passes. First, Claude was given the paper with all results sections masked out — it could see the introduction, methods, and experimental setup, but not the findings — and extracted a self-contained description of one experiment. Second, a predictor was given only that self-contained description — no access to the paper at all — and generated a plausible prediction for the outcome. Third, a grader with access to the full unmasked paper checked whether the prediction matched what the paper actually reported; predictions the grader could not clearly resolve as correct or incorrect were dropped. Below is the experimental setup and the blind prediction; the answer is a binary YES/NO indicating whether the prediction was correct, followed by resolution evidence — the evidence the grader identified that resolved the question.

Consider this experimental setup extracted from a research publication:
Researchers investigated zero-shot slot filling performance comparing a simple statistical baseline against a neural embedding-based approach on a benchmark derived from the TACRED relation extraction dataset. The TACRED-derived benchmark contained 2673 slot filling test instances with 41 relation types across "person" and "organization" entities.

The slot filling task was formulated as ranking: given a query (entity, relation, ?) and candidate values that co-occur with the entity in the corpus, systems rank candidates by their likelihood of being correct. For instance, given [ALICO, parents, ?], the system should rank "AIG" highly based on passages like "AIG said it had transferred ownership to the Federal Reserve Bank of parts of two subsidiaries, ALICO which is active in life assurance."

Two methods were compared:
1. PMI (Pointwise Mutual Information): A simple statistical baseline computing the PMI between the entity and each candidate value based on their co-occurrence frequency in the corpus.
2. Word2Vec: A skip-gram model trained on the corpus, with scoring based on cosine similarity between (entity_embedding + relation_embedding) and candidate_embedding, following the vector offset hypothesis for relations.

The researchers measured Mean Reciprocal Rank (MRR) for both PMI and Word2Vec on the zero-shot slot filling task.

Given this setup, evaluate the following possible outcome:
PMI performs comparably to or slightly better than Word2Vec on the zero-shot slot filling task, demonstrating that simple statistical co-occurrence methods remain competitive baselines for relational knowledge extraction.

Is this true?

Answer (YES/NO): NO